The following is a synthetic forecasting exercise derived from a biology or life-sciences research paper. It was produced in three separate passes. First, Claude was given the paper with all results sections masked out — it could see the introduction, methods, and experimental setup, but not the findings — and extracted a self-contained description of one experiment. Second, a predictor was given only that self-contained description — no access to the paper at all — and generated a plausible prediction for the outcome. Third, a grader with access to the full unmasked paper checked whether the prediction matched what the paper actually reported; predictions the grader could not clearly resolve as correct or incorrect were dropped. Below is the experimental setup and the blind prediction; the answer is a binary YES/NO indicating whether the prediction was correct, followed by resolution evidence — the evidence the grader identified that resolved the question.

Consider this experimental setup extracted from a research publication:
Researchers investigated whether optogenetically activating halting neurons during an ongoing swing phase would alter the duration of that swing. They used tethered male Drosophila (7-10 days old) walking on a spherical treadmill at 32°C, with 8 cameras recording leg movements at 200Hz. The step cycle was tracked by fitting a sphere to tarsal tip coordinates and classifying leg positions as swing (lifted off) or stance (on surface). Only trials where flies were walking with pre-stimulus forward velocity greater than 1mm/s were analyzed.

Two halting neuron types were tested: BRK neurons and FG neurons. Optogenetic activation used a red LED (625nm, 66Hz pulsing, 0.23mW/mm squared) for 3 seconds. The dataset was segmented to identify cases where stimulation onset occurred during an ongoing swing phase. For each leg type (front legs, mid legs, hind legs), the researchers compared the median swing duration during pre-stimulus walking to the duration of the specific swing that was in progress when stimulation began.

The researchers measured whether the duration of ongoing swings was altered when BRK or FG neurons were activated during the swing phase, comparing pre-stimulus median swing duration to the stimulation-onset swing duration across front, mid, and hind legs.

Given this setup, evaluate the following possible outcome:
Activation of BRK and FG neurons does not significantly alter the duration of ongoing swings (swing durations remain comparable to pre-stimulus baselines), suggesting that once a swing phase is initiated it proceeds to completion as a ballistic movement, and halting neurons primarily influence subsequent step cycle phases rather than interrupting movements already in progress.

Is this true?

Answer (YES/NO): YES